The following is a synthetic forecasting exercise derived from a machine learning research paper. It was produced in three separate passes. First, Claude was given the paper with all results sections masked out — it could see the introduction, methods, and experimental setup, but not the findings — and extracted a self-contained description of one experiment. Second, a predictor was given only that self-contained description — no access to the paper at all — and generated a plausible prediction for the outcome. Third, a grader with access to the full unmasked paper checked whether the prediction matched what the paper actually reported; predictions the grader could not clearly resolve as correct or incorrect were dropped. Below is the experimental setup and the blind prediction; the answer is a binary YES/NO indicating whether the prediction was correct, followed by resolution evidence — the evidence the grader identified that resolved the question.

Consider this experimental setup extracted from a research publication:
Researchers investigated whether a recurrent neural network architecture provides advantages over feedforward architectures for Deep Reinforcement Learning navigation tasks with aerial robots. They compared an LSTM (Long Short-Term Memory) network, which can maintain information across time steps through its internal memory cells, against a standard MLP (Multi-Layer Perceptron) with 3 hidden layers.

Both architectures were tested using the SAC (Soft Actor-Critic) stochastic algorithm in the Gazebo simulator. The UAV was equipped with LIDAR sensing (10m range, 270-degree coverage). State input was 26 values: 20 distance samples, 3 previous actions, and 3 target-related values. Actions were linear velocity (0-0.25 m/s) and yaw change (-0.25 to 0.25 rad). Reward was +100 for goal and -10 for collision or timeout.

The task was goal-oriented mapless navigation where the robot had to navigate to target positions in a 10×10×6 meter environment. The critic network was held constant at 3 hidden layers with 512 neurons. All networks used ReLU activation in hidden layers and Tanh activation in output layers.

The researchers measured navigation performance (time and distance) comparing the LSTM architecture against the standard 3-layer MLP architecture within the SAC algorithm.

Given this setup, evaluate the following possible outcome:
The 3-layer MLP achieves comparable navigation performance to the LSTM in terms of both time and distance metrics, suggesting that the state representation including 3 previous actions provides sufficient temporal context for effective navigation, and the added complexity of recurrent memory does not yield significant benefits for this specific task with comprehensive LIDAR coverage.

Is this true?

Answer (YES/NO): NO